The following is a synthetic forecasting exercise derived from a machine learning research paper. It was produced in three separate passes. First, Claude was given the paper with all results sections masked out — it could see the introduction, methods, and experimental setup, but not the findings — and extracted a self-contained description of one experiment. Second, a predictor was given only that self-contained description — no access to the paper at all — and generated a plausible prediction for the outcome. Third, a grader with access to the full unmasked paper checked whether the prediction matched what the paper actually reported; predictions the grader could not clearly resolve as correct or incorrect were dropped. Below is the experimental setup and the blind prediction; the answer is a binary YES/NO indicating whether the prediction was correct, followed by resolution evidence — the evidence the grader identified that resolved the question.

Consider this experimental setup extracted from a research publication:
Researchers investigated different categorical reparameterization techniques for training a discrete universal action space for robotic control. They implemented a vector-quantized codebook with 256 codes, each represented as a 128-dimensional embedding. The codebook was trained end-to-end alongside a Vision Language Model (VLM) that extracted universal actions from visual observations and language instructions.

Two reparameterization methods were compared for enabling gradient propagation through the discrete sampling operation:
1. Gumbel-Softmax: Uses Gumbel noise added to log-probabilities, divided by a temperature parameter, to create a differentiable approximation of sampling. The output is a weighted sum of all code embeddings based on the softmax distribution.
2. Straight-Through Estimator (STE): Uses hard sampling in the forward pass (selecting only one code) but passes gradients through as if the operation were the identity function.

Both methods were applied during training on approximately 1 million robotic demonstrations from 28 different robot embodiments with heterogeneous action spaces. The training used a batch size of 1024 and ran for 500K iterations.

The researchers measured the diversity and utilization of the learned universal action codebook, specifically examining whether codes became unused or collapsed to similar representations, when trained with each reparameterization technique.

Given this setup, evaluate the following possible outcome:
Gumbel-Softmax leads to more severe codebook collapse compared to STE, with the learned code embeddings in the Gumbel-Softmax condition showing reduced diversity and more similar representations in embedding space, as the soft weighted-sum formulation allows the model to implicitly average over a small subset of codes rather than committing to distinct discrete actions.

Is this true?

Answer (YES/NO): NO